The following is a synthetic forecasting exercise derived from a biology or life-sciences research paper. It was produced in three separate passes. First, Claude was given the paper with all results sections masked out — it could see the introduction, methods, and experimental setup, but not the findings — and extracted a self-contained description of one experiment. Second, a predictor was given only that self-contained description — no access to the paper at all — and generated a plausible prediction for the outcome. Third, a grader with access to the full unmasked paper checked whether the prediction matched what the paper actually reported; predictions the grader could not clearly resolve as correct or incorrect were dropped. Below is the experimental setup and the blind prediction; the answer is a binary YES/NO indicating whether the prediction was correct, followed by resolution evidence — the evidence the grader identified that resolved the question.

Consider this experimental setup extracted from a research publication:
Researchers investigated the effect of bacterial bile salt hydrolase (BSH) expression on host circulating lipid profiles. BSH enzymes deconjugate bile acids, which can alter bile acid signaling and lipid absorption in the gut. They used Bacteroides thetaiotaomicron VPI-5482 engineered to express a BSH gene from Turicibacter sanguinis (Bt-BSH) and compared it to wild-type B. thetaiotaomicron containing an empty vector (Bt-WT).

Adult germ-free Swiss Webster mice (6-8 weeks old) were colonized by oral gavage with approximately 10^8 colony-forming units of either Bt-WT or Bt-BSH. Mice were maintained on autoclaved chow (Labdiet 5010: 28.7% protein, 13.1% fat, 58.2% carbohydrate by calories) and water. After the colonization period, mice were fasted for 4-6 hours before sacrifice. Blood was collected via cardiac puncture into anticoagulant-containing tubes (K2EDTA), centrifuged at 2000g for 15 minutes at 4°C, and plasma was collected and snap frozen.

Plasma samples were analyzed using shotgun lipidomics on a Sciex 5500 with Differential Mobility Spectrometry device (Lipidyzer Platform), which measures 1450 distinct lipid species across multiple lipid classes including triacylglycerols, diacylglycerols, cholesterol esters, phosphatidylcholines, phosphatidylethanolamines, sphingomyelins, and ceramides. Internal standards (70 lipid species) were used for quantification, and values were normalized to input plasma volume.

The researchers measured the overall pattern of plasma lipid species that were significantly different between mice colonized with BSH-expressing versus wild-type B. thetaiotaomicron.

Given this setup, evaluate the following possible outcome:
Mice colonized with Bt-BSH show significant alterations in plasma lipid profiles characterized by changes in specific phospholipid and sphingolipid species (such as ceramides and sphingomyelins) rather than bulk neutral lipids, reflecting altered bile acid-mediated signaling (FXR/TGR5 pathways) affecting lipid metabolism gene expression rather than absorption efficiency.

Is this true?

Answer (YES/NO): NO